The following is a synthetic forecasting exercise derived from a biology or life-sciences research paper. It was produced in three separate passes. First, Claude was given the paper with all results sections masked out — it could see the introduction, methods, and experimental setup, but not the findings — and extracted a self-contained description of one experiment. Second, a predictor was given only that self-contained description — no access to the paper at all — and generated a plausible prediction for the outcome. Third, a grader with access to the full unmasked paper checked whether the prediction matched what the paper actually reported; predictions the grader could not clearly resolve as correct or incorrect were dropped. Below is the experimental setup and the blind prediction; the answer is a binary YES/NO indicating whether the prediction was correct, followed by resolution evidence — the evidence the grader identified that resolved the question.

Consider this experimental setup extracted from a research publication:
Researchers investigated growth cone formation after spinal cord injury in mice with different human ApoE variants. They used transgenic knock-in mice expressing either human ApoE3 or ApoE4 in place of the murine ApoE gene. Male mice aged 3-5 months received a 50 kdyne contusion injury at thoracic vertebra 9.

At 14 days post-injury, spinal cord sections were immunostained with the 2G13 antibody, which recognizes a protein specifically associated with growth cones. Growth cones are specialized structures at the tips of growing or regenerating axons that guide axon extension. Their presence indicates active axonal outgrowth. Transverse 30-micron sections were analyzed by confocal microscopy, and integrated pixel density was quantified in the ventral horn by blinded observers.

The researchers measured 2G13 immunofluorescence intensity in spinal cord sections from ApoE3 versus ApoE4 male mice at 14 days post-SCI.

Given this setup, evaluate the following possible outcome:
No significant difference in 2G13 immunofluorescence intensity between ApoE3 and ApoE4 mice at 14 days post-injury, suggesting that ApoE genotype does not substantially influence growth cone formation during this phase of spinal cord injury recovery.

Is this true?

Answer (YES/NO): NO